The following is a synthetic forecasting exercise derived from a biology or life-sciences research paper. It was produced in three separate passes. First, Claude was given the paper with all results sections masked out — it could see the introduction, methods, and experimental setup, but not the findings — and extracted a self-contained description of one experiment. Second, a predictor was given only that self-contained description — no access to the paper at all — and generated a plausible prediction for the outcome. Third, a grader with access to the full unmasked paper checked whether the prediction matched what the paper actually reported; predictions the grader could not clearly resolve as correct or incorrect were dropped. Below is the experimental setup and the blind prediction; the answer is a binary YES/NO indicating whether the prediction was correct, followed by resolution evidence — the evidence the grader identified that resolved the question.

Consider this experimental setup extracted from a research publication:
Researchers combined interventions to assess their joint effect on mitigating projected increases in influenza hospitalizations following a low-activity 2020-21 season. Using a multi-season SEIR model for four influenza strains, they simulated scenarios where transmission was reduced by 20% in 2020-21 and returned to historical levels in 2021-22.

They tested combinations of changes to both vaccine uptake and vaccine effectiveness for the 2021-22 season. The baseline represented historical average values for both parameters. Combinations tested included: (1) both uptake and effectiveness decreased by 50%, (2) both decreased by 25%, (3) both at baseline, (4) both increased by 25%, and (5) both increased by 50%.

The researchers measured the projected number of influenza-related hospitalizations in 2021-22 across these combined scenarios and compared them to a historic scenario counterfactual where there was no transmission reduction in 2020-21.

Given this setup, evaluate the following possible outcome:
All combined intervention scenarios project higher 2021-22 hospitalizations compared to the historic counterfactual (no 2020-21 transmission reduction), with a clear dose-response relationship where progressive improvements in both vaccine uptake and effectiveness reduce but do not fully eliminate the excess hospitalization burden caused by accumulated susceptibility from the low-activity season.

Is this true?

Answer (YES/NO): NO